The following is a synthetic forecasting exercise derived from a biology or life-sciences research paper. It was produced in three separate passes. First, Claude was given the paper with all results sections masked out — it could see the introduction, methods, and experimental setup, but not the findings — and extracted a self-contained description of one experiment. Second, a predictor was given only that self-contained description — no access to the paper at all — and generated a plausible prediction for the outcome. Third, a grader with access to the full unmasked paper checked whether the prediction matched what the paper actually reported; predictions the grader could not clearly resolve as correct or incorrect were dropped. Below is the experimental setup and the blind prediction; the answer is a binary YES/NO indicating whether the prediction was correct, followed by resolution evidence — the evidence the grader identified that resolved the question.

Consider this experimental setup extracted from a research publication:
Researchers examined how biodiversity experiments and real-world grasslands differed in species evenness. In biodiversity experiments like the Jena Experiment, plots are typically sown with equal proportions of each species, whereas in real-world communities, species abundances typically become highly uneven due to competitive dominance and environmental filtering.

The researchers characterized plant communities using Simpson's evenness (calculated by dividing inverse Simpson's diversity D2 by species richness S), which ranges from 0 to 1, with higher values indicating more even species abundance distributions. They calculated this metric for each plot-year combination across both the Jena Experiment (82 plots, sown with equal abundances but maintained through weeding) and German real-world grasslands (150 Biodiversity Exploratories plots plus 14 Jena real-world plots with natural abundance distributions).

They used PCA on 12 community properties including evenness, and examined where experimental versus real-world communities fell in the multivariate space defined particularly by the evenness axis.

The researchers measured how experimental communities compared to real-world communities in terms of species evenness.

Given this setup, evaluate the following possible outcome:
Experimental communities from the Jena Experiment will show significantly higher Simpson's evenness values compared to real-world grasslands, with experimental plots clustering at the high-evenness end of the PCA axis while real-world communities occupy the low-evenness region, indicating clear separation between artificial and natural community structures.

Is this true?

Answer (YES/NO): NO